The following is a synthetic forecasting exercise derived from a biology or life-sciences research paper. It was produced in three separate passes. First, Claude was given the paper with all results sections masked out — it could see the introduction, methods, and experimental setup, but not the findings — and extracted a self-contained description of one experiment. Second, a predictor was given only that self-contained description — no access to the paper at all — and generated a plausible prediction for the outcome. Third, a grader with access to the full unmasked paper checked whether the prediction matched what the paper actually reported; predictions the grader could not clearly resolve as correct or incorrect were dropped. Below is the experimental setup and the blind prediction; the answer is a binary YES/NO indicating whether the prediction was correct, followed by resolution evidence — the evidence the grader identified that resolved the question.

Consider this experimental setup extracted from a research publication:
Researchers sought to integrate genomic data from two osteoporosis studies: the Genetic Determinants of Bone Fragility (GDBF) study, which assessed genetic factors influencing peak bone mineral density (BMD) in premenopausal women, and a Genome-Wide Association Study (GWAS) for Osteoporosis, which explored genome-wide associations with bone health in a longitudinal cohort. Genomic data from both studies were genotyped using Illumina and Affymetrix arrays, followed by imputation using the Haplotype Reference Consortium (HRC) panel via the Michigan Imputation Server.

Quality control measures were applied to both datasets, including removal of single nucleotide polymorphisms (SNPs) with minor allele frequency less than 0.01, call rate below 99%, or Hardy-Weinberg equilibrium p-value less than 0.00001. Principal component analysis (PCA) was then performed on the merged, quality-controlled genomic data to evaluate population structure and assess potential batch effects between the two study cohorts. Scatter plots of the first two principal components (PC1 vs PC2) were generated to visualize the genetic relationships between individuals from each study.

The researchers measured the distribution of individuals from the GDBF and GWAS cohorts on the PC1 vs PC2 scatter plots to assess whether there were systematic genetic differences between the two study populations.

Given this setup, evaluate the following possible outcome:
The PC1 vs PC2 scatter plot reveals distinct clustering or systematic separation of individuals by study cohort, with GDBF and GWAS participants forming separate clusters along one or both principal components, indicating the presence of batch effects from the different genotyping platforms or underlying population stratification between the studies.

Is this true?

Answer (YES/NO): NO